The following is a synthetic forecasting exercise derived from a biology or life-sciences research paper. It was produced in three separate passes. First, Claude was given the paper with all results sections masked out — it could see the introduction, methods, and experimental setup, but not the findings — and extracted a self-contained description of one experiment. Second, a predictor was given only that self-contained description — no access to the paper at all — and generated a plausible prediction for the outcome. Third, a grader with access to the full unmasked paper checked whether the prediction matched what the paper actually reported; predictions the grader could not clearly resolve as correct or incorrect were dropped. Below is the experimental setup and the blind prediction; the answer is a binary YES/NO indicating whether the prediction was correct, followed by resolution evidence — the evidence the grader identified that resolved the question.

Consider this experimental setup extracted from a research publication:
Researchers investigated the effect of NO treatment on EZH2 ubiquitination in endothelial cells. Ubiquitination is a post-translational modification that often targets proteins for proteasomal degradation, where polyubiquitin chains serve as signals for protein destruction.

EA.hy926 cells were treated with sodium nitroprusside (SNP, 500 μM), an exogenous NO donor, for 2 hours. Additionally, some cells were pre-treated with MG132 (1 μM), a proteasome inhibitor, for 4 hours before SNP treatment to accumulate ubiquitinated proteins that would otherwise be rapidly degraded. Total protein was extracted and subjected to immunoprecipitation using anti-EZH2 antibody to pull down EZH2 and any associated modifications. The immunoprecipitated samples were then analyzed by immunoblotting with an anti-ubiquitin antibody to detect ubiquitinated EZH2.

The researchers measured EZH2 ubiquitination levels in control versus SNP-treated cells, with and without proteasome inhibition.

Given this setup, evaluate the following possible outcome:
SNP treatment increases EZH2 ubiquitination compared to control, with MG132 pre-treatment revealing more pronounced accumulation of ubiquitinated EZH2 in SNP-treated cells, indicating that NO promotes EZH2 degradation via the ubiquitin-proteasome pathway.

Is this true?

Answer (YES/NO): NO